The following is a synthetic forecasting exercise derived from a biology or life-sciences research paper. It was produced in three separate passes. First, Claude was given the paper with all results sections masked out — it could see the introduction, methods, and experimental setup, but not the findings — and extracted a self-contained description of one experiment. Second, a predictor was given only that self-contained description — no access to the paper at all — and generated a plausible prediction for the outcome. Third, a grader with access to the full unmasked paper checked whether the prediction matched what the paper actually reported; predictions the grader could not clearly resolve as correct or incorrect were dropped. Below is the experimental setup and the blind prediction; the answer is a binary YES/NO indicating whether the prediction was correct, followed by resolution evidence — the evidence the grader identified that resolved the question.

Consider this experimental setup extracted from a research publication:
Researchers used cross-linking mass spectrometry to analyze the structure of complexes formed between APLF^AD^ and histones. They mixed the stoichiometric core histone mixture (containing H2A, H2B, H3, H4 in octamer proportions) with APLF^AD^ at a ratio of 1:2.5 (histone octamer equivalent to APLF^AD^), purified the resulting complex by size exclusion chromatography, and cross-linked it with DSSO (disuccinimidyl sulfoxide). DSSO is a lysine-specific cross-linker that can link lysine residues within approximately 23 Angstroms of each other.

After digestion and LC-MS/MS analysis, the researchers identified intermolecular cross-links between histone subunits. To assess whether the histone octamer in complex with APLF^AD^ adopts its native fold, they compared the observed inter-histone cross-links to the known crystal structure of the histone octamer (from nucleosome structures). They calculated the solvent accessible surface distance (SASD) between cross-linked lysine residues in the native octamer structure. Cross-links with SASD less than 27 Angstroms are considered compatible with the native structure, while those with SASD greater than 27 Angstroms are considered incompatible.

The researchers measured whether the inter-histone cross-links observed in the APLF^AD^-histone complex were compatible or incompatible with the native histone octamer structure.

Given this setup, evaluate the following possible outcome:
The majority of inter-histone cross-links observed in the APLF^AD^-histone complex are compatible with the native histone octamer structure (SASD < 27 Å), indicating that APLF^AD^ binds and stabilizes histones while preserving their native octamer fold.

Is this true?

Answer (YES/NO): YES